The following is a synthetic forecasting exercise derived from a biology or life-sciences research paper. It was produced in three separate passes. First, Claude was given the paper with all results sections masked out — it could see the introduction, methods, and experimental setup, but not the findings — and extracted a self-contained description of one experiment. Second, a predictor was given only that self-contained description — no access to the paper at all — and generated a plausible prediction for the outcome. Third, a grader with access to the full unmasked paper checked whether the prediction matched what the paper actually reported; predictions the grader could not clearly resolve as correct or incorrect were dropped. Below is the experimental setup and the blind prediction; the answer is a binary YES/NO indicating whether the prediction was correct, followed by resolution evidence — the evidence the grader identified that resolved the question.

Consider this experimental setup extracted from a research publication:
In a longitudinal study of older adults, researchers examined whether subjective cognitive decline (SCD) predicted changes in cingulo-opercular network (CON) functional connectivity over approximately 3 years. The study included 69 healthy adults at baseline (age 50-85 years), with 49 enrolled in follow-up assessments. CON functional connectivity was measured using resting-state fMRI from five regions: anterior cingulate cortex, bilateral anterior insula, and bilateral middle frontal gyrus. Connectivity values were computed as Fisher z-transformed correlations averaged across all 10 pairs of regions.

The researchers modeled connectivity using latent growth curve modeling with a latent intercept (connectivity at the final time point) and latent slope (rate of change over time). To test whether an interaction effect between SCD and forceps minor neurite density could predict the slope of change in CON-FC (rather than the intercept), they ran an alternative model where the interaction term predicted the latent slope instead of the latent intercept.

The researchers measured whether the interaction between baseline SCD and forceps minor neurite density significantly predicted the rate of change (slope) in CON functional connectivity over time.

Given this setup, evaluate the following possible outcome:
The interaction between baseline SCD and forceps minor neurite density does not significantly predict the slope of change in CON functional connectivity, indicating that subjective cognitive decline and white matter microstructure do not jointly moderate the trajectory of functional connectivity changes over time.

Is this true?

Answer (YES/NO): YES